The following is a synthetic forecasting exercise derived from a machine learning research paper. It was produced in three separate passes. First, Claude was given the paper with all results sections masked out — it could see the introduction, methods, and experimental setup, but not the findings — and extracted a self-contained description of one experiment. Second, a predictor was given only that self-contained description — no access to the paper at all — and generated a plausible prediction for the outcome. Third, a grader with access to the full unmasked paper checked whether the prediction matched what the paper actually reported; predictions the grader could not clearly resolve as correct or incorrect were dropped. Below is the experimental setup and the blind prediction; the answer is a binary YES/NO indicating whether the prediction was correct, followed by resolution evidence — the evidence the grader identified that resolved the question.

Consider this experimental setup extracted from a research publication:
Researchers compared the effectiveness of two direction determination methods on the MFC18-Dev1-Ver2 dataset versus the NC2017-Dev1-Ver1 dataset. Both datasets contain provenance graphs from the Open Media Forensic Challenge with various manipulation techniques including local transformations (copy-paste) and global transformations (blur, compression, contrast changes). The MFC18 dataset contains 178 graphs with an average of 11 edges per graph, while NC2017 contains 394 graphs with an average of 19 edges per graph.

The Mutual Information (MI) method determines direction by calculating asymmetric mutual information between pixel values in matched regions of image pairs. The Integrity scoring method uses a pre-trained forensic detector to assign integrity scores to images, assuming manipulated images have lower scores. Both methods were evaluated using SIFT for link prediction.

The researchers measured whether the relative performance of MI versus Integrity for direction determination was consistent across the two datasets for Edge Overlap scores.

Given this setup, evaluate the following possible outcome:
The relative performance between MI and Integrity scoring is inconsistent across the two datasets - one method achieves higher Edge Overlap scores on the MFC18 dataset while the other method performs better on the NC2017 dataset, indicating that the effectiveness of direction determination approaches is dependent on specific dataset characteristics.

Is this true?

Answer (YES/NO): YES